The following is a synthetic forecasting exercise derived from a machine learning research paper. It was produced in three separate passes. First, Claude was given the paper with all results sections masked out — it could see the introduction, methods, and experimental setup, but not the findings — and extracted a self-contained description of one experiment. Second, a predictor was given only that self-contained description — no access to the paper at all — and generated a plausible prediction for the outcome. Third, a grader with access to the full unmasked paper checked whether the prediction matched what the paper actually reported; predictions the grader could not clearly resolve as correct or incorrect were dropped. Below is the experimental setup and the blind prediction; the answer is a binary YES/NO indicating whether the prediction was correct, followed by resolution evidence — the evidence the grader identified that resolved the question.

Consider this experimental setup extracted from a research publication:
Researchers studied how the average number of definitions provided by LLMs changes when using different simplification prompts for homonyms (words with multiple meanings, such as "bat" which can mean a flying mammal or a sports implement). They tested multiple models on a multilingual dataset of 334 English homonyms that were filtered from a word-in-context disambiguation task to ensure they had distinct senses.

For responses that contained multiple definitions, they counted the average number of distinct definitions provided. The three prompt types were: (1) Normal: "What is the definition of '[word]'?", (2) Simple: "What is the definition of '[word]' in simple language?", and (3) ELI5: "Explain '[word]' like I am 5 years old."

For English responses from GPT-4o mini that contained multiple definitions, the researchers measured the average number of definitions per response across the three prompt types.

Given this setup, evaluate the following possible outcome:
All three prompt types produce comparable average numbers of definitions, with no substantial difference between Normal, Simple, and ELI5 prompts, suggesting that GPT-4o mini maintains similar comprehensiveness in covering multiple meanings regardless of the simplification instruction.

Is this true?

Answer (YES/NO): NO